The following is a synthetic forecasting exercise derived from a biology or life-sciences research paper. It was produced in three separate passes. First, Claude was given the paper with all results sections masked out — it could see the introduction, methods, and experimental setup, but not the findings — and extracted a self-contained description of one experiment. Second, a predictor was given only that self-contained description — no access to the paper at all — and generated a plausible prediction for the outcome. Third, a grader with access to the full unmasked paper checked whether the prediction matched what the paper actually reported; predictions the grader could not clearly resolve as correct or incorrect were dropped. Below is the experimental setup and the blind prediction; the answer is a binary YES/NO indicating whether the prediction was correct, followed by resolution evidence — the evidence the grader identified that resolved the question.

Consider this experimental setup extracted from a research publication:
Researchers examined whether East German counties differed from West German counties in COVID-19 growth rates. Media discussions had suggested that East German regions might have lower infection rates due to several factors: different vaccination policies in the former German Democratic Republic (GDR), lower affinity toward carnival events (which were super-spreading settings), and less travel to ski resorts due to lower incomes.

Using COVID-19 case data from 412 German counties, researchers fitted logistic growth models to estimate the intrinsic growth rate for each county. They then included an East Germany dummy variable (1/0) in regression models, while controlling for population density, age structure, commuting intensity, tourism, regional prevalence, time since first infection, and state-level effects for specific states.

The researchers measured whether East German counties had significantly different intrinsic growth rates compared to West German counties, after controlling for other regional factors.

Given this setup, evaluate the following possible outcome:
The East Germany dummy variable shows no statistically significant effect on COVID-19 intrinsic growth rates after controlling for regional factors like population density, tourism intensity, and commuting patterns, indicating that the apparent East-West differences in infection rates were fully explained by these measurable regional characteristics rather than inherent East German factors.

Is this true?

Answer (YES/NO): YES